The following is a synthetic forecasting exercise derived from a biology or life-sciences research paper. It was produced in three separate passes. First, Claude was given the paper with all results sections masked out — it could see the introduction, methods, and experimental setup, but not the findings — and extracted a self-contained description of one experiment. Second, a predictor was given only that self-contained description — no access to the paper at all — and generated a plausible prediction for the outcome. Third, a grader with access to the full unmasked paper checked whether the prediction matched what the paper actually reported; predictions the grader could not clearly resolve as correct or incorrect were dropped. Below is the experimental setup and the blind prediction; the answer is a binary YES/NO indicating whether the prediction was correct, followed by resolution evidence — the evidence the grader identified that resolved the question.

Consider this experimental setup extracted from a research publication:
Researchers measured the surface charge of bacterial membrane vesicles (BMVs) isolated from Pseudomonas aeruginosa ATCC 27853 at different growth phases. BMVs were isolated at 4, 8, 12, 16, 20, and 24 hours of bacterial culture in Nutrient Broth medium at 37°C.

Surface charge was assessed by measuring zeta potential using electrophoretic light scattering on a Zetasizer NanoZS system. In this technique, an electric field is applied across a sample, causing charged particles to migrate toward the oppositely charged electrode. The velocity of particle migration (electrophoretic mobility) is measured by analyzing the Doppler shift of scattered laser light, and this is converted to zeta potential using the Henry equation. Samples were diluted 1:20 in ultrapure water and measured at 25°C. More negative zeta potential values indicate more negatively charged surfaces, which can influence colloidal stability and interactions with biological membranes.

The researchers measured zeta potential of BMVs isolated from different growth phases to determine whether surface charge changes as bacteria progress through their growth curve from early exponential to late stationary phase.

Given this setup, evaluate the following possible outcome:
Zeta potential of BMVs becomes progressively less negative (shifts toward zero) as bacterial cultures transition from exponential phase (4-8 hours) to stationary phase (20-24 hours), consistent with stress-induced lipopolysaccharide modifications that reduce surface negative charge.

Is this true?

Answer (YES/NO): NO